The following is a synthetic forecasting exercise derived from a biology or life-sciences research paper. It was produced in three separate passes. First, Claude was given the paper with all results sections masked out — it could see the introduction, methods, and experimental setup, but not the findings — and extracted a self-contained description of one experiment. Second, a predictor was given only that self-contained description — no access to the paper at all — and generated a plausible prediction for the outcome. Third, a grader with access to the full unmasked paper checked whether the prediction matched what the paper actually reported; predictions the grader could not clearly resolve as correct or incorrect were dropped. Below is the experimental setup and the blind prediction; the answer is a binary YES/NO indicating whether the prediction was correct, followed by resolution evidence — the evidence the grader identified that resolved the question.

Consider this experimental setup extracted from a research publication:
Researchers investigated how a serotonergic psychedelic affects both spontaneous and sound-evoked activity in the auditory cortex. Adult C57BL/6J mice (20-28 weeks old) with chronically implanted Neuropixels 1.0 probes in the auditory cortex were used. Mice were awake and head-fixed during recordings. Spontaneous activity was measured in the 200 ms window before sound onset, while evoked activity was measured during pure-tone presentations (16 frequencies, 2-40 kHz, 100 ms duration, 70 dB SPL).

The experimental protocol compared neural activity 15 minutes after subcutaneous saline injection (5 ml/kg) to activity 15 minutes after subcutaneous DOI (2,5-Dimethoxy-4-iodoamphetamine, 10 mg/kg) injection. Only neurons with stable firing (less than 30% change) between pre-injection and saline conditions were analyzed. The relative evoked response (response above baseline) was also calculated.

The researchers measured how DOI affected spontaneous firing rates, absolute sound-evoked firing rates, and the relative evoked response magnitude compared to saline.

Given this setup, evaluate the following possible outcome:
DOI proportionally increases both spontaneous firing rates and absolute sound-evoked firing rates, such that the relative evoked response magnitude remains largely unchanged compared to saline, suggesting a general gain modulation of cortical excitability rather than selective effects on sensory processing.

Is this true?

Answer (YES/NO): NO